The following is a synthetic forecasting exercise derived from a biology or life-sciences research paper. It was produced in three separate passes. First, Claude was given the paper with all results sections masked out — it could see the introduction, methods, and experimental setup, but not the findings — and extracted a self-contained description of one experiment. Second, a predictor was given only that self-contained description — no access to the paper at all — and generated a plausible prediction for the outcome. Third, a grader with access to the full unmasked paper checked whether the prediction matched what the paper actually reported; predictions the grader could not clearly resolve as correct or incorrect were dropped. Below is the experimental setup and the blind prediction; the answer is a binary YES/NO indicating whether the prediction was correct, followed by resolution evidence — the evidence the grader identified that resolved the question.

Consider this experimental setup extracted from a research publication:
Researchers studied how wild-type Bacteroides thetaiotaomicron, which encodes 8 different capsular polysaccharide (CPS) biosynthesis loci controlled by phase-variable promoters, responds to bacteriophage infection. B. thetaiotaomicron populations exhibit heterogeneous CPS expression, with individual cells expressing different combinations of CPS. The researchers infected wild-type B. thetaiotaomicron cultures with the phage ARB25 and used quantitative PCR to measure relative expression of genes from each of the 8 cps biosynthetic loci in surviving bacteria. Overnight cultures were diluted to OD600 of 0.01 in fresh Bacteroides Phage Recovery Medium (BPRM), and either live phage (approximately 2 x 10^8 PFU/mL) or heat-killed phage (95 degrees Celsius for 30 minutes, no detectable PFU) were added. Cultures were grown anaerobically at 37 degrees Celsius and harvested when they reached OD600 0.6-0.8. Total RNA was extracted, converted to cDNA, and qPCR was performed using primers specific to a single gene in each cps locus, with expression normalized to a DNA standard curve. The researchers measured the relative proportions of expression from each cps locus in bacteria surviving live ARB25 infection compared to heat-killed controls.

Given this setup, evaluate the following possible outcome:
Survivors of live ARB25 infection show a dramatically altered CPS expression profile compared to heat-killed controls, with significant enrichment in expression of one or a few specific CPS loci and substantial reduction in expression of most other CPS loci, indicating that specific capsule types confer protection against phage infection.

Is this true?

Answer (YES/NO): NO